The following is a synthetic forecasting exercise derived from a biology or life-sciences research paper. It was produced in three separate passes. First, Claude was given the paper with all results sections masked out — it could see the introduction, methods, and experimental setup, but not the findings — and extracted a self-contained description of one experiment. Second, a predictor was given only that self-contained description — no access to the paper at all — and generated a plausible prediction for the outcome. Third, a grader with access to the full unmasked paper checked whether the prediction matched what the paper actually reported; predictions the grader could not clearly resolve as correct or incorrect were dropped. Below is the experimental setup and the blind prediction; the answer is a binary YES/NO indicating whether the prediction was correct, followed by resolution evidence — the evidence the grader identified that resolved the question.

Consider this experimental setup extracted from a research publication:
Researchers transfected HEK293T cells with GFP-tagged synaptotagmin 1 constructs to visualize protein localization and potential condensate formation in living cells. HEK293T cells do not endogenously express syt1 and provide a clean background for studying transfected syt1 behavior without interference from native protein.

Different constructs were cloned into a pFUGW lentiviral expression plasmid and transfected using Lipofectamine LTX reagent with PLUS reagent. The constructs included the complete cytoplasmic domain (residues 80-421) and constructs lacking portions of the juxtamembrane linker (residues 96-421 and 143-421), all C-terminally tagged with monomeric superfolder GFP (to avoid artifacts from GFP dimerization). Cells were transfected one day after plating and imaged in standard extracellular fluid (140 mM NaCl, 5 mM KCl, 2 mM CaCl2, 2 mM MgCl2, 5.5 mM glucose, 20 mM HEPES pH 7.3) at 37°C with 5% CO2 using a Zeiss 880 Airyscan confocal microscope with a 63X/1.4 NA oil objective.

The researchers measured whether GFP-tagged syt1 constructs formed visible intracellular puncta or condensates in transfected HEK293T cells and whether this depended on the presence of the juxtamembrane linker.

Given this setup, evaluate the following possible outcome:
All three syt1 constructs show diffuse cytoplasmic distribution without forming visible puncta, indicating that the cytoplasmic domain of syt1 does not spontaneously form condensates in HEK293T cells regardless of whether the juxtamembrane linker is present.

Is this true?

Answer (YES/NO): NO